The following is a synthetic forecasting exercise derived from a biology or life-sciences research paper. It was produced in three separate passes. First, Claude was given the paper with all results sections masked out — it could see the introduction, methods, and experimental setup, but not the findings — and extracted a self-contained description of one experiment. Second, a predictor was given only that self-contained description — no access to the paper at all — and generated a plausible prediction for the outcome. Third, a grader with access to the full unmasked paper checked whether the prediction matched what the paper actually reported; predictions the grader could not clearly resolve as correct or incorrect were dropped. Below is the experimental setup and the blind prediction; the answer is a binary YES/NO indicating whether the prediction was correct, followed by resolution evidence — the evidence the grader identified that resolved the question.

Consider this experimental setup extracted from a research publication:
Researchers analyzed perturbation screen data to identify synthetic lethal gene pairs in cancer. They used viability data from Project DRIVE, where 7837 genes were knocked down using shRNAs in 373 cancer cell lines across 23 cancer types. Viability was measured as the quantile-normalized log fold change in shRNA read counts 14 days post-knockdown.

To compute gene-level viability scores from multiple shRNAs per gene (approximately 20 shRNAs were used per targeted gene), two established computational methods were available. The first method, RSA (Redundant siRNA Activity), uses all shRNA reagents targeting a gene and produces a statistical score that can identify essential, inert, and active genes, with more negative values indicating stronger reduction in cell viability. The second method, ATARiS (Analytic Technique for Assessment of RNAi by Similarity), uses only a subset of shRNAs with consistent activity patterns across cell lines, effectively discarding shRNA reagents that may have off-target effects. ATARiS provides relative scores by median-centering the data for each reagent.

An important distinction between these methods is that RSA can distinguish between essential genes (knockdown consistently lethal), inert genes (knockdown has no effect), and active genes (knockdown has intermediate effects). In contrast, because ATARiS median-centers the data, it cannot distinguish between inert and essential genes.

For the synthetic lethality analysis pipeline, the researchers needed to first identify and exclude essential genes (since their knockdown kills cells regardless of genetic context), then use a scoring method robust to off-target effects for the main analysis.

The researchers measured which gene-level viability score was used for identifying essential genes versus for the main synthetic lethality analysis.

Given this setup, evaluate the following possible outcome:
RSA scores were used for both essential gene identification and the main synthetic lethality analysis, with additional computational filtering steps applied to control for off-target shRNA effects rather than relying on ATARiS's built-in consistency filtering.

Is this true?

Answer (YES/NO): NO